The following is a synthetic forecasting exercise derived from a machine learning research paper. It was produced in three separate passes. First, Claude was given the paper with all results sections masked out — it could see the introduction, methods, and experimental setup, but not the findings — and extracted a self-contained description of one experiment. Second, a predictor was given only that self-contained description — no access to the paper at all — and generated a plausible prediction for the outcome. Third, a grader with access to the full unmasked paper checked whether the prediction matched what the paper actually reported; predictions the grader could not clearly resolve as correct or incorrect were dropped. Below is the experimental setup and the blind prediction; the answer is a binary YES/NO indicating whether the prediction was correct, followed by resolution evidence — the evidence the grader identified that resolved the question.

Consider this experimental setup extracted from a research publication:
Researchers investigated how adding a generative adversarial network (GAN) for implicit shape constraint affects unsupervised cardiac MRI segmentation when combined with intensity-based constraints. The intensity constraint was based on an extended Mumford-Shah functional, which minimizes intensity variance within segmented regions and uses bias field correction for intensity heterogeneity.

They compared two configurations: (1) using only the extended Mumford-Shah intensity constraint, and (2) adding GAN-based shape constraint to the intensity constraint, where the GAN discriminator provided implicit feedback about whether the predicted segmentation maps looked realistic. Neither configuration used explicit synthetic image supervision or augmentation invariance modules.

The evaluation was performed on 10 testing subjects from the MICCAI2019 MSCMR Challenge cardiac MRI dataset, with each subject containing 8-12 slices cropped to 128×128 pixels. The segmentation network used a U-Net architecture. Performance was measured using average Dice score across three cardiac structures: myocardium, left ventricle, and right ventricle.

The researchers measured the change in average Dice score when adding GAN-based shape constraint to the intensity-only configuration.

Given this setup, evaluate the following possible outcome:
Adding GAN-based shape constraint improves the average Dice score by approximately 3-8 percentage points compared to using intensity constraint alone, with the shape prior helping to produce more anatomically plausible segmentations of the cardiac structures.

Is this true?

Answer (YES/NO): NO